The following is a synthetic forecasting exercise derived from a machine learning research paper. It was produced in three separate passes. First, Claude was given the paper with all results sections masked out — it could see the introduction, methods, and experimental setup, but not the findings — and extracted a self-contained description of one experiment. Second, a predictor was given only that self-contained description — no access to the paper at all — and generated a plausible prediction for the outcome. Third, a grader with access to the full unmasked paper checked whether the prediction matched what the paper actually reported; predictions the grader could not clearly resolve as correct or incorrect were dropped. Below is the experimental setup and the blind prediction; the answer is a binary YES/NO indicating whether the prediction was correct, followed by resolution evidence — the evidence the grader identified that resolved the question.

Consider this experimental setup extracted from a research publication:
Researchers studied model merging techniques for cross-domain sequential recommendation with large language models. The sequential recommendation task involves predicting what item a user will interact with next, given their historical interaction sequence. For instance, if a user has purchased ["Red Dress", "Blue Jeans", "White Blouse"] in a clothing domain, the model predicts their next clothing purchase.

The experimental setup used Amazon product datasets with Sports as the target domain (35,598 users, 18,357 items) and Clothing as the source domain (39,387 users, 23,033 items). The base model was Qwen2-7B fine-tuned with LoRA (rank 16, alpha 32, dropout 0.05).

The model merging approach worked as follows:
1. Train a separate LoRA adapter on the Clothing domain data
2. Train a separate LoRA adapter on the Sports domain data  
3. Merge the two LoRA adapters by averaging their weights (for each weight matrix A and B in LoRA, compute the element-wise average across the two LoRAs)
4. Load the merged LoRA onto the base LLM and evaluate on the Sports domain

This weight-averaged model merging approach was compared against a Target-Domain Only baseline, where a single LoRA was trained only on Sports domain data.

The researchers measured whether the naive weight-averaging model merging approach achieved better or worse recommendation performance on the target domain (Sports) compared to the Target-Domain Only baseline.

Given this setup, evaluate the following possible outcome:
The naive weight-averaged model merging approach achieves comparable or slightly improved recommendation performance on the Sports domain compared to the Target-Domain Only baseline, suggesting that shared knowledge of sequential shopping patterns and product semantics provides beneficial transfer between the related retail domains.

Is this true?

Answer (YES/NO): NO